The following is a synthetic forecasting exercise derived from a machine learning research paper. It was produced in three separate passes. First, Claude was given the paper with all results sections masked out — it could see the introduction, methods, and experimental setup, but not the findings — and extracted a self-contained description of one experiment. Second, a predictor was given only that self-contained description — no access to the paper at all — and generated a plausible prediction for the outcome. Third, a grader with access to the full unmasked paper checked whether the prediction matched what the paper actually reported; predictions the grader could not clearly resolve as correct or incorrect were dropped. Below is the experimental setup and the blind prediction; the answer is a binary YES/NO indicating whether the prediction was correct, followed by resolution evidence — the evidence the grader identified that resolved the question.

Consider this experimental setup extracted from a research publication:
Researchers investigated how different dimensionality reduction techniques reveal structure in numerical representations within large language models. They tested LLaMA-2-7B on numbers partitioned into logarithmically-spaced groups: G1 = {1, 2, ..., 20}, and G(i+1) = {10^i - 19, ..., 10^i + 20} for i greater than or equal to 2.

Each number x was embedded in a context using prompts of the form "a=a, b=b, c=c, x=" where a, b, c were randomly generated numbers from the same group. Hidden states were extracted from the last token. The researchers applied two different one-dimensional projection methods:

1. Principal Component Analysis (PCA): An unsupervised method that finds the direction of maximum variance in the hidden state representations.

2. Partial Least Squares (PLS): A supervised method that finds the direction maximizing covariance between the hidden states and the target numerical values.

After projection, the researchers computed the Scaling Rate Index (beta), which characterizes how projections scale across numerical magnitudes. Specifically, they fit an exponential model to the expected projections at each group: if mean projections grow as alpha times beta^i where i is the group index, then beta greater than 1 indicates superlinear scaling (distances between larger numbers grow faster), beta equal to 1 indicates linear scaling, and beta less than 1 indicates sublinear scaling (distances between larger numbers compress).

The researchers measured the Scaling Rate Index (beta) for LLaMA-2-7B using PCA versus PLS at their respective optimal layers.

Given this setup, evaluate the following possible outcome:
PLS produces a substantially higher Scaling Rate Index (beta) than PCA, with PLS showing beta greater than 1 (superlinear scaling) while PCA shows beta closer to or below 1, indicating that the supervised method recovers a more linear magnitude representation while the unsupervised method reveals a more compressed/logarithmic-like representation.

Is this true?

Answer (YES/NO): YES